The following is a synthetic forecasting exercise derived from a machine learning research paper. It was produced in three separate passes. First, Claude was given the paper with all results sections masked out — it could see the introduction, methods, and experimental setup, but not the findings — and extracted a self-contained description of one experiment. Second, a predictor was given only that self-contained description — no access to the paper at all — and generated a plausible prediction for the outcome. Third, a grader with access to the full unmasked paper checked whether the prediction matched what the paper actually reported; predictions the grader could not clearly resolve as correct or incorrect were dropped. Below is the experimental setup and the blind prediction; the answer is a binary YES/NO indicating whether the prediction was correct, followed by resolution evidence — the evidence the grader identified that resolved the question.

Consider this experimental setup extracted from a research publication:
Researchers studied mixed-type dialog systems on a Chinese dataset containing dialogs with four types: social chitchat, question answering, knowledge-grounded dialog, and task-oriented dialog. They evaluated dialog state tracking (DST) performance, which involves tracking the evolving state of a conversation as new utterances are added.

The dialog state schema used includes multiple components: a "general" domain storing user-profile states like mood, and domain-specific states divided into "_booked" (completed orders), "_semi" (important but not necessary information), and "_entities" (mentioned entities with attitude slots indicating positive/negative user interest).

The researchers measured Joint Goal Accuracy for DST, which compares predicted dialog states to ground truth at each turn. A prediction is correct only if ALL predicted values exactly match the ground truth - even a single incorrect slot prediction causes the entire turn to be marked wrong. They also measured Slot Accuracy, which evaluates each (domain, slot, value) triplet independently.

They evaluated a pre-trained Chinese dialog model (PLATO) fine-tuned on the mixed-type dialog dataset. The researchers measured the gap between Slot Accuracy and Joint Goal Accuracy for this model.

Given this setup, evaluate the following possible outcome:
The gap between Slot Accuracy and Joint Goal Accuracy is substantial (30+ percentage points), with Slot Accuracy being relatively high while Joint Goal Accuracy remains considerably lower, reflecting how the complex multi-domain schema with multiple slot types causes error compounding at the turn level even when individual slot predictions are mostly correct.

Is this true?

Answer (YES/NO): YES